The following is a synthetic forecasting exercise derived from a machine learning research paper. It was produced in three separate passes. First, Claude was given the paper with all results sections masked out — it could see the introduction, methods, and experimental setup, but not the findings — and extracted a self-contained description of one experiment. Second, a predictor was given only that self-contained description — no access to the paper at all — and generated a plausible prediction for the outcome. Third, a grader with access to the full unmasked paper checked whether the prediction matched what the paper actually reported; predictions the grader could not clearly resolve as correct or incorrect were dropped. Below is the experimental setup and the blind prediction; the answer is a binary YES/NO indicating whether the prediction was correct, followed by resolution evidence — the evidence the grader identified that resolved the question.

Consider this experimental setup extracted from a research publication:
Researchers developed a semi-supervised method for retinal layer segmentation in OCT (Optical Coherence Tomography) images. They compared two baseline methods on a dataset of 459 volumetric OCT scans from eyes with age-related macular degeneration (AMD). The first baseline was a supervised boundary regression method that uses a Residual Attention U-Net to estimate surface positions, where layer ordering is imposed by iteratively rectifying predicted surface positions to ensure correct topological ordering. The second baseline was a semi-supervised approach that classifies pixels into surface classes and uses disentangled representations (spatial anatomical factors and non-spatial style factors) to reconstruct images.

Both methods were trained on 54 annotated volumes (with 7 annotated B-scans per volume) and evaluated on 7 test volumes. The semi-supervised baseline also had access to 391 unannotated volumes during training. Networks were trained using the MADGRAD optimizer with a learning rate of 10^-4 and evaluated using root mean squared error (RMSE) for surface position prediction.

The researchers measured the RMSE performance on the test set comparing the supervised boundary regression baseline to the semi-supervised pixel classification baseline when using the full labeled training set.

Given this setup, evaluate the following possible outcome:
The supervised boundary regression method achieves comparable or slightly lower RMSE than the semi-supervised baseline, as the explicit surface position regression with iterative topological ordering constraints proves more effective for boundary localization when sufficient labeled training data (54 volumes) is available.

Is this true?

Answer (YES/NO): NO